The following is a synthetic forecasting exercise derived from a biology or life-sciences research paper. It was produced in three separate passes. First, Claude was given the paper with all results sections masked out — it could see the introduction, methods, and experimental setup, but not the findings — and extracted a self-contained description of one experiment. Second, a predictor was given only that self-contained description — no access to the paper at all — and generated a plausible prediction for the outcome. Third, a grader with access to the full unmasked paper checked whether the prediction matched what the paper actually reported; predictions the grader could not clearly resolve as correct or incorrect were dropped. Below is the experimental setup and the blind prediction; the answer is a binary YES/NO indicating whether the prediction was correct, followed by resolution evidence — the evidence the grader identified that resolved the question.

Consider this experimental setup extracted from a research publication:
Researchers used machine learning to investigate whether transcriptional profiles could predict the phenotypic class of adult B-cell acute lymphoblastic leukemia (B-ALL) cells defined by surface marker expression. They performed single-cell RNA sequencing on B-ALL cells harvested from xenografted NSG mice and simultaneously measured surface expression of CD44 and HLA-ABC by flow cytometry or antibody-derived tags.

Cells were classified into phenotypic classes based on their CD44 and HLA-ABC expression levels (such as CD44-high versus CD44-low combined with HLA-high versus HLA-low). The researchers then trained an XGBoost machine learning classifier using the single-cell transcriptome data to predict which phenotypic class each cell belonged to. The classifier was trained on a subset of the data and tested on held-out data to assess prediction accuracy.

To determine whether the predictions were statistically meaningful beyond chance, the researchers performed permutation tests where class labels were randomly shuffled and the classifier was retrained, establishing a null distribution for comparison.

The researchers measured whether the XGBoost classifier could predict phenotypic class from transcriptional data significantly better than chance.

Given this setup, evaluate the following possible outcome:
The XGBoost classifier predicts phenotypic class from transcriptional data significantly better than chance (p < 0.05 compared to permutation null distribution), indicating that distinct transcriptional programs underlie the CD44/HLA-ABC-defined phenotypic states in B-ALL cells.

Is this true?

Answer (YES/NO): YES